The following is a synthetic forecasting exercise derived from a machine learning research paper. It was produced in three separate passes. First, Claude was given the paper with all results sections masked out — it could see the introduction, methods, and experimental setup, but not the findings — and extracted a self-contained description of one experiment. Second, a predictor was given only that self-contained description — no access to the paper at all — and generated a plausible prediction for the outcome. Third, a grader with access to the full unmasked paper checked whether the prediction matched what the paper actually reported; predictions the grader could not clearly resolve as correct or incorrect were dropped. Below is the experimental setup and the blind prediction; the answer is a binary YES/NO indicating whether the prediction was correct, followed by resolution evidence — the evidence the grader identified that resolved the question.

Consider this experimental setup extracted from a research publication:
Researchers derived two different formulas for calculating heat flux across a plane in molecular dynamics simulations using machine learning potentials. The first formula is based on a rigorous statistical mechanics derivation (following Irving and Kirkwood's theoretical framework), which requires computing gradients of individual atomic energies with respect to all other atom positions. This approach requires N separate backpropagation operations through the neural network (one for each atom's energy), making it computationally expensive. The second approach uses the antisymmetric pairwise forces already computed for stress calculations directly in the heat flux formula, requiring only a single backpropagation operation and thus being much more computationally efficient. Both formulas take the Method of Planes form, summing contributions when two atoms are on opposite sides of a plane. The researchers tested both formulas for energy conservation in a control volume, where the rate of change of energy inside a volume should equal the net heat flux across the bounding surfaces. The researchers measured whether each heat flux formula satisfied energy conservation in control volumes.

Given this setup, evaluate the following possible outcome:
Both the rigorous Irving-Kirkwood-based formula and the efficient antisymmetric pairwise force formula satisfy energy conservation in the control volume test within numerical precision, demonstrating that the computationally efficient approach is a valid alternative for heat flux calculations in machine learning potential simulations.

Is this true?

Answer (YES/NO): NO